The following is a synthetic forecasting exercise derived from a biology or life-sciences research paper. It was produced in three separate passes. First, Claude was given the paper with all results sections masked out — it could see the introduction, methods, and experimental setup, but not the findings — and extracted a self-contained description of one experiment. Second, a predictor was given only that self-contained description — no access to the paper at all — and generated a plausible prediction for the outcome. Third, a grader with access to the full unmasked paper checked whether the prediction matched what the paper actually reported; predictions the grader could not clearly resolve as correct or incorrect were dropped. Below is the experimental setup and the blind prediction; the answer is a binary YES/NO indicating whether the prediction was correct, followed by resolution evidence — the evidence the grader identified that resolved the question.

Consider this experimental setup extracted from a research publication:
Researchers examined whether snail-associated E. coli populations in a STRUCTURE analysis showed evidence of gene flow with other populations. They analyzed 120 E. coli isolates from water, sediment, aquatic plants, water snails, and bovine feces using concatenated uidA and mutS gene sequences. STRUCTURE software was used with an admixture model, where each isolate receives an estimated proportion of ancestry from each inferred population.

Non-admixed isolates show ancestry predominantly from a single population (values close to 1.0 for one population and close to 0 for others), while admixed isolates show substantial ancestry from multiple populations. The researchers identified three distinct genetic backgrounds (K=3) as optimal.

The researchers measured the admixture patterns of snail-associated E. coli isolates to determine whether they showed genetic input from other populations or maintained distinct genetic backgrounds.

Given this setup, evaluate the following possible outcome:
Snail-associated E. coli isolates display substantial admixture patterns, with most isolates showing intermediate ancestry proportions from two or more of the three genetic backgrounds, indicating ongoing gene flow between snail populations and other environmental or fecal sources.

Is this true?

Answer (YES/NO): NO